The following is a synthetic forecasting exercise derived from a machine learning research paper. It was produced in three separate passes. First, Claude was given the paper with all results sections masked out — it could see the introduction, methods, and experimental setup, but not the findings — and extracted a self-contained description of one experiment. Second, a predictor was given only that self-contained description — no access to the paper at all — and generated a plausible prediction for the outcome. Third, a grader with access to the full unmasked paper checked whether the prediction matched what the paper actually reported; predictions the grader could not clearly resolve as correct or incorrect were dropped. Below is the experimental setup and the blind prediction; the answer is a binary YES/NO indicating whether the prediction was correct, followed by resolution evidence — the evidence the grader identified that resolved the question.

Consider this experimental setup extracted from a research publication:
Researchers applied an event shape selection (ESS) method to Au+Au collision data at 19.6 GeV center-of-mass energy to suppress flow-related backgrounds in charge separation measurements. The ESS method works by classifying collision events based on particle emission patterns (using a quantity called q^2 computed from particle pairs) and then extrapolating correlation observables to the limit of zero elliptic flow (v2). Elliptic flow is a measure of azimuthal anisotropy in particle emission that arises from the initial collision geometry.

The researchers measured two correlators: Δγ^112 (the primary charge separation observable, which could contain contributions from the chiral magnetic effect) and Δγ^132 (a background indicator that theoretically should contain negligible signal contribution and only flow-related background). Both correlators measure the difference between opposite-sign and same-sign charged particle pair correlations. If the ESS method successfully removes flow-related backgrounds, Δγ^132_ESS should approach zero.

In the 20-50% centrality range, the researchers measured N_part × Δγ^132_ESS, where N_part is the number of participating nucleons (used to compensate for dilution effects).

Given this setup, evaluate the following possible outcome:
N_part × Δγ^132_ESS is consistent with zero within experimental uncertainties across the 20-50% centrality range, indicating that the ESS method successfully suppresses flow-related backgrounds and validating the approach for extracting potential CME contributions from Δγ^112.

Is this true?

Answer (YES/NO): YES